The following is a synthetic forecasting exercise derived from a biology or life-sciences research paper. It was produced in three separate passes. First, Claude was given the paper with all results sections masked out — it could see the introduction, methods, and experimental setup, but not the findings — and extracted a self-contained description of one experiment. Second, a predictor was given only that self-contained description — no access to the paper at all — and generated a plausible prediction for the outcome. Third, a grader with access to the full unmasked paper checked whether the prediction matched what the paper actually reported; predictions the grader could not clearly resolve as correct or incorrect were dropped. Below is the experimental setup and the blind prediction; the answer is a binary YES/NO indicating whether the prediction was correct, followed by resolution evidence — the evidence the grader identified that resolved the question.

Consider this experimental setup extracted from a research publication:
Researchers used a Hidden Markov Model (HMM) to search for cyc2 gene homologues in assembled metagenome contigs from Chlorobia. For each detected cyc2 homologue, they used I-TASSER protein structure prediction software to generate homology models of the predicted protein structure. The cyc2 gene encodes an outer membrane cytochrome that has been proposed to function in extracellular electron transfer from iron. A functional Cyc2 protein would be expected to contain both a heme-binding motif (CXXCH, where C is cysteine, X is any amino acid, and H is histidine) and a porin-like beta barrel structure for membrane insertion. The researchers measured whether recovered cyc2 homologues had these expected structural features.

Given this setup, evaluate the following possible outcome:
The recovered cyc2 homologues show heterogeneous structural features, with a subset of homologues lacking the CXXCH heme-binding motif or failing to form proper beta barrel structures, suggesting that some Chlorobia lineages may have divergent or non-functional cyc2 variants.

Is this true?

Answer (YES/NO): NO